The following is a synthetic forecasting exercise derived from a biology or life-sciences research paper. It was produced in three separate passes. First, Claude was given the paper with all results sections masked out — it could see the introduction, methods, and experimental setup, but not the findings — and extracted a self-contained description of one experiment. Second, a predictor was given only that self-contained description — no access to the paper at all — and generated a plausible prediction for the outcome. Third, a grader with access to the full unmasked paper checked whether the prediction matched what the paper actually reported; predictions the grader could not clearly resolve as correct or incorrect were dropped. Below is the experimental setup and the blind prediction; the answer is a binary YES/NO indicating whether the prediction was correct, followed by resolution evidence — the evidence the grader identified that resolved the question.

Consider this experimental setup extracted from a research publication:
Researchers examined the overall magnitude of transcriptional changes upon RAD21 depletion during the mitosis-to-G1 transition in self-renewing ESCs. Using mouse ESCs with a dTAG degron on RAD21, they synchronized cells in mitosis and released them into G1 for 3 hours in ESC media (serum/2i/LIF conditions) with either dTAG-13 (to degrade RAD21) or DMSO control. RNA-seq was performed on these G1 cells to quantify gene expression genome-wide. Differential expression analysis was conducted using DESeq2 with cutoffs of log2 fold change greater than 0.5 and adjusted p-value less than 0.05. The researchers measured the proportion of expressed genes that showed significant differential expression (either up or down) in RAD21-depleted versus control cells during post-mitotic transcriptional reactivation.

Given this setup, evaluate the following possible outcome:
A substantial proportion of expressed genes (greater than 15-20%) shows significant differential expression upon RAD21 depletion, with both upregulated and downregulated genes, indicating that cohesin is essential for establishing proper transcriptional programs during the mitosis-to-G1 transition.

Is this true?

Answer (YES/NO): NO